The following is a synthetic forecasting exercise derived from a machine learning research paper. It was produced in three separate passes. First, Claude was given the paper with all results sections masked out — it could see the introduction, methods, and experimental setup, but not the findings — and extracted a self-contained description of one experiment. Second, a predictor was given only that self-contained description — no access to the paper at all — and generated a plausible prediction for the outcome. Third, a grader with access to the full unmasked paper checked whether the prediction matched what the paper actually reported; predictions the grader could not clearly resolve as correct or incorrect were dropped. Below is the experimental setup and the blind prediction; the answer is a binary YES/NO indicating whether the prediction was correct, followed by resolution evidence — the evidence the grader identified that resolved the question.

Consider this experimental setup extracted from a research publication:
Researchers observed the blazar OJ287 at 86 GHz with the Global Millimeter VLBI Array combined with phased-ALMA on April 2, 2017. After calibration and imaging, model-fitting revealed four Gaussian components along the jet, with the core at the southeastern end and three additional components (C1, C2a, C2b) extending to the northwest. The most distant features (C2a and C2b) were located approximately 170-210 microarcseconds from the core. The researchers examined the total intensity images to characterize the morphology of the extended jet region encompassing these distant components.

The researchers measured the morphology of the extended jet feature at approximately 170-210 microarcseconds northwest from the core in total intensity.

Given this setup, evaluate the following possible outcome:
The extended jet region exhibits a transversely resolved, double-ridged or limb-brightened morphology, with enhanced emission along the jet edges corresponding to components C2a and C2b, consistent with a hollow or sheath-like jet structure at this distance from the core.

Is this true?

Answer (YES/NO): NO